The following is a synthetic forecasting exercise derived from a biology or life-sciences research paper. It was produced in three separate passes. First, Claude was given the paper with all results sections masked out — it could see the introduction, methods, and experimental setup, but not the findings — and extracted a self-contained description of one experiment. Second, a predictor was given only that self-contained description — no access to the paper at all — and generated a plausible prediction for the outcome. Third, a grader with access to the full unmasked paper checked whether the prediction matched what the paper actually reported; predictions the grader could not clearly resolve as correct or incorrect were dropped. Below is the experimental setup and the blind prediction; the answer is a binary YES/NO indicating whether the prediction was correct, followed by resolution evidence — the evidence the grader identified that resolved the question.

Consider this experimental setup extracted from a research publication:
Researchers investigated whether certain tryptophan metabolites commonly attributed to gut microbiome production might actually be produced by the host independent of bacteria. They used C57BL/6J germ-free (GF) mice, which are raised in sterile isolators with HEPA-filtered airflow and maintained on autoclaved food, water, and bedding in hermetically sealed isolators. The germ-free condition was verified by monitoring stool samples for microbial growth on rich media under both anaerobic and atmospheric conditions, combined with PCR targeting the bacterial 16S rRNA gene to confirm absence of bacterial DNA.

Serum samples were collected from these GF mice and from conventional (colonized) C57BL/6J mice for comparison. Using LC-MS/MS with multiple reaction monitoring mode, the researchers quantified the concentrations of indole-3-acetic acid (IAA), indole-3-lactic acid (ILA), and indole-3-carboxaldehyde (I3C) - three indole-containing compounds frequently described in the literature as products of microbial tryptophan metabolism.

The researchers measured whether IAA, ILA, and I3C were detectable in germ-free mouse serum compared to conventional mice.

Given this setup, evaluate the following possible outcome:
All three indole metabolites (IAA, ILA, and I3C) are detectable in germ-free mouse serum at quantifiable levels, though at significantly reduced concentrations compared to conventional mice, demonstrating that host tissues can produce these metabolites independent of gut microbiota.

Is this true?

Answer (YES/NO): NO